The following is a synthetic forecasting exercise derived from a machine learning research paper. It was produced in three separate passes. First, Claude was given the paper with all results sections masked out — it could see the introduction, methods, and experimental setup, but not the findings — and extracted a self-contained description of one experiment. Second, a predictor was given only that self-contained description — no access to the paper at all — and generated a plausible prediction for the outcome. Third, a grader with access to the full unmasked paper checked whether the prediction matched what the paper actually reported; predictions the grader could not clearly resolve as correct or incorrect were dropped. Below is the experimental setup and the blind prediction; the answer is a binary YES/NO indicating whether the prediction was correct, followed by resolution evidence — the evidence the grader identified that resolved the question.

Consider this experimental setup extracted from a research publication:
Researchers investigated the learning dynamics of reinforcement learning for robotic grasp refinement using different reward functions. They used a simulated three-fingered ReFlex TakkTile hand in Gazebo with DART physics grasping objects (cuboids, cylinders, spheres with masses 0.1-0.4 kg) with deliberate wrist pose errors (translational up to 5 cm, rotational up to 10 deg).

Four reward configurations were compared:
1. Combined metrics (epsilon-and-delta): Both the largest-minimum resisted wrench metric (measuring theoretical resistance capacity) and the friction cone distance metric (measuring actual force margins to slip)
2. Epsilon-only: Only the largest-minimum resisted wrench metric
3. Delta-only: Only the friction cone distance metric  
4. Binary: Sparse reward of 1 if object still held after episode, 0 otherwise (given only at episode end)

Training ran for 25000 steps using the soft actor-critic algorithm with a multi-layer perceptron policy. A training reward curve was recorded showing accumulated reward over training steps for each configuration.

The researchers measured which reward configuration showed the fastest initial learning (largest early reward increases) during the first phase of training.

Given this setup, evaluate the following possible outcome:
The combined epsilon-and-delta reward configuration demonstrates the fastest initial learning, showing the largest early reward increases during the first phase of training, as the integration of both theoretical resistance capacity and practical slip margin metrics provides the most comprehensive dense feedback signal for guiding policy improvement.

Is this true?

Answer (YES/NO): NO